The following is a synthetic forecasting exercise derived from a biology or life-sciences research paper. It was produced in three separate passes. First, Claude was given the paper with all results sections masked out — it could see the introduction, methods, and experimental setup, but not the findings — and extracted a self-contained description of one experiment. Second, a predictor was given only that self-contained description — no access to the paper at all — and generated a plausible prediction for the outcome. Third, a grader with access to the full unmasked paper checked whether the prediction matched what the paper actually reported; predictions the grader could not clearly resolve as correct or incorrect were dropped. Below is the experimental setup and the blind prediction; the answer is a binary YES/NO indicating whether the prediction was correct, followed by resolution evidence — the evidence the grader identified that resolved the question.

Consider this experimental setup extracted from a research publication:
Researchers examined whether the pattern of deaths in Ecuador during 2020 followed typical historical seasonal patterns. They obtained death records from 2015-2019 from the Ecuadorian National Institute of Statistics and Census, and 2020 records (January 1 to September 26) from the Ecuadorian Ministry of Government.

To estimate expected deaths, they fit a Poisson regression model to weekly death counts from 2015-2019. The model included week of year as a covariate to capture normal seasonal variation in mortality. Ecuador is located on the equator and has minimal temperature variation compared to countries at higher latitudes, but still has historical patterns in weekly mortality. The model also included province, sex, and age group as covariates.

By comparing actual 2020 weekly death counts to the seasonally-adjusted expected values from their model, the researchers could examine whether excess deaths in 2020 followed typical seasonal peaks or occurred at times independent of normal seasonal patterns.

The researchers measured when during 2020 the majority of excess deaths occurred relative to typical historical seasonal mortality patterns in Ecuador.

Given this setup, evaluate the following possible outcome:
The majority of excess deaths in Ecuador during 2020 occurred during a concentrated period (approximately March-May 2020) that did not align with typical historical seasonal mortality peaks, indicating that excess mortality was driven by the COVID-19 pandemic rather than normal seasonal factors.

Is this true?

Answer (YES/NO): YES